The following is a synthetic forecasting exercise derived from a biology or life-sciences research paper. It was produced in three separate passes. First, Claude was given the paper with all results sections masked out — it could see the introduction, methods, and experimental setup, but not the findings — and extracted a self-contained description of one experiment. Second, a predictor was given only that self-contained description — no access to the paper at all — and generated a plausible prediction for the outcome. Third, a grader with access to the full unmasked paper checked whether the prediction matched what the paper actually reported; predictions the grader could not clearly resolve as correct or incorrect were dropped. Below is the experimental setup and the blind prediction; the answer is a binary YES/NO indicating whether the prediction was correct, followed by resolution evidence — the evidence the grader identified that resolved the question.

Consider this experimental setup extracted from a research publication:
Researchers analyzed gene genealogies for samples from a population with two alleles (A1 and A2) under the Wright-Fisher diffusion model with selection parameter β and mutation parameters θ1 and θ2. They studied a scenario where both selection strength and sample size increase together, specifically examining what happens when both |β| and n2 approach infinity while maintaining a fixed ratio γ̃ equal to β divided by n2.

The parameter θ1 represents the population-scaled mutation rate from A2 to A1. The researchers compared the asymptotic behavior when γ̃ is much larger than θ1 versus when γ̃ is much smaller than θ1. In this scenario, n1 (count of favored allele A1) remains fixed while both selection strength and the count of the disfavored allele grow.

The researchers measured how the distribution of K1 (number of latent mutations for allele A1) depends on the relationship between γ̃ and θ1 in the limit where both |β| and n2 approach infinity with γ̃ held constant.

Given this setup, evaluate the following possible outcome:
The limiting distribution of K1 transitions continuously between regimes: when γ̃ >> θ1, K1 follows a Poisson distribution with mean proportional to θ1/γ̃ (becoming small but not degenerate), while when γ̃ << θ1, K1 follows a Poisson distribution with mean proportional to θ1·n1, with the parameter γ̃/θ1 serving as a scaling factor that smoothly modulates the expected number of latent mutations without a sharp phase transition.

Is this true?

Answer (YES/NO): NO